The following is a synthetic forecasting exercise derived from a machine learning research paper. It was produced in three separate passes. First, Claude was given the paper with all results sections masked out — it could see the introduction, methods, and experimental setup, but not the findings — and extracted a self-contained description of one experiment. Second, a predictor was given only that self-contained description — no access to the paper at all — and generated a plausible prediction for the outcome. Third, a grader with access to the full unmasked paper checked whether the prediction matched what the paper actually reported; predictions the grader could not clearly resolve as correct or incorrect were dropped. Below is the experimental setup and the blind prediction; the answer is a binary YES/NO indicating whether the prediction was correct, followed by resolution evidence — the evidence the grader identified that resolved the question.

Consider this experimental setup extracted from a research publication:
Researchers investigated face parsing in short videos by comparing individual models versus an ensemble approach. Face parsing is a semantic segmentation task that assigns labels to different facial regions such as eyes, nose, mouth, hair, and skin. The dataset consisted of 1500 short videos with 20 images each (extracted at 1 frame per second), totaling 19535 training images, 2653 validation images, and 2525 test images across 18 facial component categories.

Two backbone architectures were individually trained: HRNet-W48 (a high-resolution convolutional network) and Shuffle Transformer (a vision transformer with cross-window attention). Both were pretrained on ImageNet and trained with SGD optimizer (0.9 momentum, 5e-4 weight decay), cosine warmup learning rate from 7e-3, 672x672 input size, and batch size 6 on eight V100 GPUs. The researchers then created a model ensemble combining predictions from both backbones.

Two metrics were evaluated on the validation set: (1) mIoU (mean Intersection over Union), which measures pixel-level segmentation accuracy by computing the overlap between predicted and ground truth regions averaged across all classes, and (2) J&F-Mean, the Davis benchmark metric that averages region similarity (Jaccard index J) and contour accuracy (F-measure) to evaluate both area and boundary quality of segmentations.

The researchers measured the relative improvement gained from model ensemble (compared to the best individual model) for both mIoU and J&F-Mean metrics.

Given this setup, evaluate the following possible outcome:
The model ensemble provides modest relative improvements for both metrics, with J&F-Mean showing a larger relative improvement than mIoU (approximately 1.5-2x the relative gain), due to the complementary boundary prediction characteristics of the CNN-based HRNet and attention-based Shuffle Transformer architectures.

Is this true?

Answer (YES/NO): NO